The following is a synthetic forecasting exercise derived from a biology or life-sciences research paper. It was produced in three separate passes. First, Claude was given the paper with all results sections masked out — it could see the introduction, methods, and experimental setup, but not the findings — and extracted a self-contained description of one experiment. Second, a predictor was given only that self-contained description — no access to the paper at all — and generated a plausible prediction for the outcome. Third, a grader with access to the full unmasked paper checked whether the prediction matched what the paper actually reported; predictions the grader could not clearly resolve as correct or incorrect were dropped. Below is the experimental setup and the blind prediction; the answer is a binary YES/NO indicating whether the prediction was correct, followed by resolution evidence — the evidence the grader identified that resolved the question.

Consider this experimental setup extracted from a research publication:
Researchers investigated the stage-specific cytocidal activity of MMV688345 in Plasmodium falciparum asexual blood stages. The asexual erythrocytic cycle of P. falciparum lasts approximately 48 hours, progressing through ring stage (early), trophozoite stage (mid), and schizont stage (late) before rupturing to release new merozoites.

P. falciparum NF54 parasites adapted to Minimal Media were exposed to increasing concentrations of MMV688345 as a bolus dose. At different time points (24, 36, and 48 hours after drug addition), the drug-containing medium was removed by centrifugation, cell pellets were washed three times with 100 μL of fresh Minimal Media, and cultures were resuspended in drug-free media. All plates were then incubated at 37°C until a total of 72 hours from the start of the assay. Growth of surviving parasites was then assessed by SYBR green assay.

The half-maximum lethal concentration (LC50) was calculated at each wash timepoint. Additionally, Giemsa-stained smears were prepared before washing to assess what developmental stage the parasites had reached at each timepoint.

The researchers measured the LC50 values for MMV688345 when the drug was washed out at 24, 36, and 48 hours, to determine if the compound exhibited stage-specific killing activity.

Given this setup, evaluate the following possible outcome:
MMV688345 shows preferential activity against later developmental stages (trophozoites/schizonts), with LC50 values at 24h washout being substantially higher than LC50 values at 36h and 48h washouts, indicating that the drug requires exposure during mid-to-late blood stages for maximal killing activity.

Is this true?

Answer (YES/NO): YES